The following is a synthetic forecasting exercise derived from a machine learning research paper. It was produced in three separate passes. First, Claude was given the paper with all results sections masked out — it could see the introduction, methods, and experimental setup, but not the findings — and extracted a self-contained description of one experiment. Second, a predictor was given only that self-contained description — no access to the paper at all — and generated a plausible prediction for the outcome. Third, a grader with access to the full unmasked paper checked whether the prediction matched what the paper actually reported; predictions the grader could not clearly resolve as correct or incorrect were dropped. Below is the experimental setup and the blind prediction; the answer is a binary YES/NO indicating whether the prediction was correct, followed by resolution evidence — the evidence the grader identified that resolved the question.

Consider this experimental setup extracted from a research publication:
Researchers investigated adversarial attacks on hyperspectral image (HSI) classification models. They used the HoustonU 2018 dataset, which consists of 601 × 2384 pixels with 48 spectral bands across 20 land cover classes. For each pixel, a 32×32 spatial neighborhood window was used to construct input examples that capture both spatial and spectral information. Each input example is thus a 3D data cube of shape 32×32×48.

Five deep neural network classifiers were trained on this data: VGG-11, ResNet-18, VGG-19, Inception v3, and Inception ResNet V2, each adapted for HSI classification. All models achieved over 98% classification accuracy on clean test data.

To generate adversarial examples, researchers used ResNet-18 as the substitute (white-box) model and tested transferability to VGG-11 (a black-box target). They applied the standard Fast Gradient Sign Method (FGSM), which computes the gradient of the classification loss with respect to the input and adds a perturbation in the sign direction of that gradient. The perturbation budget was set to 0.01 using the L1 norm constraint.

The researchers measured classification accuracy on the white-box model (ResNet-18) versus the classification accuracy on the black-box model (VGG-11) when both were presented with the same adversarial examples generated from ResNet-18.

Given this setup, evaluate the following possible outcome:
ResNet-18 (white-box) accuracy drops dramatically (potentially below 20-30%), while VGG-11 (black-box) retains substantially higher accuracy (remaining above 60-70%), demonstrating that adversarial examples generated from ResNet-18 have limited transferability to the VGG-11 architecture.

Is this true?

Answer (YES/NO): NO